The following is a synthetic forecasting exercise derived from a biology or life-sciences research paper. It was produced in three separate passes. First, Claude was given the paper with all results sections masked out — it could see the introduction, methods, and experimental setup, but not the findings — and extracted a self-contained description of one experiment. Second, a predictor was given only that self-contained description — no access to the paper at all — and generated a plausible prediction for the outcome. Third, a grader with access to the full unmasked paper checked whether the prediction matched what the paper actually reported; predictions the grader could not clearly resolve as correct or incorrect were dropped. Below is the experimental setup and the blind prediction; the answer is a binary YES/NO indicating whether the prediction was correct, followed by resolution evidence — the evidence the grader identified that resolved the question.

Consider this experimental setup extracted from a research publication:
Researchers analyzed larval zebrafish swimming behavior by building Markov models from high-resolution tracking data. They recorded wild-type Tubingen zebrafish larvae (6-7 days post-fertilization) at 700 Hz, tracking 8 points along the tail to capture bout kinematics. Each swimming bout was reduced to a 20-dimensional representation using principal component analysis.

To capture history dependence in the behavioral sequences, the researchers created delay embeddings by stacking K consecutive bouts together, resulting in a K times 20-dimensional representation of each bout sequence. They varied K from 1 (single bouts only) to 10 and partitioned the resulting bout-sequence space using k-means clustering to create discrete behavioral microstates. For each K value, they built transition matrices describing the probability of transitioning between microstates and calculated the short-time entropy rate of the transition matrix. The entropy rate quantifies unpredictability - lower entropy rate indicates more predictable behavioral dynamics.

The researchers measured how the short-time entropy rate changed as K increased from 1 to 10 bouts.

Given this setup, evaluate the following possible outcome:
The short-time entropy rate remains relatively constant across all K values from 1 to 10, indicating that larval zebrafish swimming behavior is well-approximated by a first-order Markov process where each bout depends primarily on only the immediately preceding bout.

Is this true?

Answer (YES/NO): NO